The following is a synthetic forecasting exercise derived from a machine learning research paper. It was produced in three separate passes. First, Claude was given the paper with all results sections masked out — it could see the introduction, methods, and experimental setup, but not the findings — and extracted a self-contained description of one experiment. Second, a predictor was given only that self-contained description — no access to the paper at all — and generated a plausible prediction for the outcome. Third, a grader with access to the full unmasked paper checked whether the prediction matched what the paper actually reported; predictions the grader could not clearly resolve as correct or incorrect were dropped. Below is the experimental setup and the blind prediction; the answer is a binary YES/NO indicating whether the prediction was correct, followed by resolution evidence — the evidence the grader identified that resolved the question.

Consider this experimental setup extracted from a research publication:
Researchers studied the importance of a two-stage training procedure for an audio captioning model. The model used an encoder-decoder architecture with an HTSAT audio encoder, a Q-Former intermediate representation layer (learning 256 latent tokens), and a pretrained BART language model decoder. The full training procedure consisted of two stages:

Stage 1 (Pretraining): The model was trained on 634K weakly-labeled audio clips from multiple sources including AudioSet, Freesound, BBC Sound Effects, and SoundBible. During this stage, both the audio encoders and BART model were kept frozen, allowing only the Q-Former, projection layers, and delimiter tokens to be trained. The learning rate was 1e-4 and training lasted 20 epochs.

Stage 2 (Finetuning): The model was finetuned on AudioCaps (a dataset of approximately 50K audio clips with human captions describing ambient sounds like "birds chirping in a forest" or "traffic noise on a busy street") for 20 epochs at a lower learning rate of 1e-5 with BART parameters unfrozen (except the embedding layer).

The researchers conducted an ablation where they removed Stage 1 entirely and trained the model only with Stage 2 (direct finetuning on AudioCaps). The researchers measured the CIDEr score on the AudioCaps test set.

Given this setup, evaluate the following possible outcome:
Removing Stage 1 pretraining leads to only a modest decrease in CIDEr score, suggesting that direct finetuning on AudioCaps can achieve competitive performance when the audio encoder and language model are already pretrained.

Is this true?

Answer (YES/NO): NO